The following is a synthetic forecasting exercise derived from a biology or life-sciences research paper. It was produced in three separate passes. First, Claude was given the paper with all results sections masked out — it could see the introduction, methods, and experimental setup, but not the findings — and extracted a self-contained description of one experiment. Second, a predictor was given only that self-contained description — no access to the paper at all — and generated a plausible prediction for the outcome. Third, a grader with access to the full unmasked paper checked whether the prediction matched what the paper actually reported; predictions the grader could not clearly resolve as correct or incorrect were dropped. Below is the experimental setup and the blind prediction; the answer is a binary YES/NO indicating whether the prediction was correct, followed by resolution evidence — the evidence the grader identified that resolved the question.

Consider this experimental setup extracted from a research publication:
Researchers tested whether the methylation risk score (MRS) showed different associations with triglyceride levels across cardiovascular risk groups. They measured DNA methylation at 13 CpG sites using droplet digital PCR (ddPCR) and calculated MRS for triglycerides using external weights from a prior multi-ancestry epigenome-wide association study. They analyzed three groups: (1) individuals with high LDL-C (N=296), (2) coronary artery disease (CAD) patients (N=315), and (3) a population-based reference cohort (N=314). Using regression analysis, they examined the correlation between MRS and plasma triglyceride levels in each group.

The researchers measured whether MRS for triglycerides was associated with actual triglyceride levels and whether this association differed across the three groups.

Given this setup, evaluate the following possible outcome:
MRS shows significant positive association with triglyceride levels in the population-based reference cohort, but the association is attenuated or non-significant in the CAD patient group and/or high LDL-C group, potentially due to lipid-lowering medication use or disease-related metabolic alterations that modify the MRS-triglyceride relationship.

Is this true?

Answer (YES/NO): NO